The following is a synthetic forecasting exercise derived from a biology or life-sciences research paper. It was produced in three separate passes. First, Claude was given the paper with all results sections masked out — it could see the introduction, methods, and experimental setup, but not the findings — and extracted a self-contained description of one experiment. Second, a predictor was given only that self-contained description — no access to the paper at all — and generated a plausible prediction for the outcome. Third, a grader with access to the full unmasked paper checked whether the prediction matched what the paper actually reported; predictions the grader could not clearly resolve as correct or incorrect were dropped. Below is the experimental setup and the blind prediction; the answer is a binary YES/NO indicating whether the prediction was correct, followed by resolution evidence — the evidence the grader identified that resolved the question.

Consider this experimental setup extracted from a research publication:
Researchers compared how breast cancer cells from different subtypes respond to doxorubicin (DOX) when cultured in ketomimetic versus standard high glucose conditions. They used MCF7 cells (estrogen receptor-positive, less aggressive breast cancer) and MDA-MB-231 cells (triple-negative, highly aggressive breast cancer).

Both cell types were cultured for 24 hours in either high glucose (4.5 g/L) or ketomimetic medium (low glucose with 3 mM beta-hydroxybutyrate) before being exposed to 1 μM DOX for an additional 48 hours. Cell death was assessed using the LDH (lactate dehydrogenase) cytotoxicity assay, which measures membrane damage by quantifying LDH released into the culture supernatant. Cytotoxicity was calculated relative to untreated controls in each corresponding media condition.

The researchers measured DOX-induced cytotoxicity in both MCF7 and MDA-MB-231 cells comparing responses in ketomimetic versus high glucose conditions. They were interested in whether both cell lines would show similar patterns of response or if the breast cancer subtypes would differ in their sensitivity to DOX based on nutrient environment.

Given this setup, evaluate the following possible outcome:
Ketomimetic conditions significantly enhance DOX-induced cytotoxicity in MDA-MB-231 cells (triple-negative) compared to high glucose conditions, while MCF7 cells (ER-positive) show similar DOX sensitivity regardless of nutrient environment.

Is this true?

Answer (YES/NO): NO